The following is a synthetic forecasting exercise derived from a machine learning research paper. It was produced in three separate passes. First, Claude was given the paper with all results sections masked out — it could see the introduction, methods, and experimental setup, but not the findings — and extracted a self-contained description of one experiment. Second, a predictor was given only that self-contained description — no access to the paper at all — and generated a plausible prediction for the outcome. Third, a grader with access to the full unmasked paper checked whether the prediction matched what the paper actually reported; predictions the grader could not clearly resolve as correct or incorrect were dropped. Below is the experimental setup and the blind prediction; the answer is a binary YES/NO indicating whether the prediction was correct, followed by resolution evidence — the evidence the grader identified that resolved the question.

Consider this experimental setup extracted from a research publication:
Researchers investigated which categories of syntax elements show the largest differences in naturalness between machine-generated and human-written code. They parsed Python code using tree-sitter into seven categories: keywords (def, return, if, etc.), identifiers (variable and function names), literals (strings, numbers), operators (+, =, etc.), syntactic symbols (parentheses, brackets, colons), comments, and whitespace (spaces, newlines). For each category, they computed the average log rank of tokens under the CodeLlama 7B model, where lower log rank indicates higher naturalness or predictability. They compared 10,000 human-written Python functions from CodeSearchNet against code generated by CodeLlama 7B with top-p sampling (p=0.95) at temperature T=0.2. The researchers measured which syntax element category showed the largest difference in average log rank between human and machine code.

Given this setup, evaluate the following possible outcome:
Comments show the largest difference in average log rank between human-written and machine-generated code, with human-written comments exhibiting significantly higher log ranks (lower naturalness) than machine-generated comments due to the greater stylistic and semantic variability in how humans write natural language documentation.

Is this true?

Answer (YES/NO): NO